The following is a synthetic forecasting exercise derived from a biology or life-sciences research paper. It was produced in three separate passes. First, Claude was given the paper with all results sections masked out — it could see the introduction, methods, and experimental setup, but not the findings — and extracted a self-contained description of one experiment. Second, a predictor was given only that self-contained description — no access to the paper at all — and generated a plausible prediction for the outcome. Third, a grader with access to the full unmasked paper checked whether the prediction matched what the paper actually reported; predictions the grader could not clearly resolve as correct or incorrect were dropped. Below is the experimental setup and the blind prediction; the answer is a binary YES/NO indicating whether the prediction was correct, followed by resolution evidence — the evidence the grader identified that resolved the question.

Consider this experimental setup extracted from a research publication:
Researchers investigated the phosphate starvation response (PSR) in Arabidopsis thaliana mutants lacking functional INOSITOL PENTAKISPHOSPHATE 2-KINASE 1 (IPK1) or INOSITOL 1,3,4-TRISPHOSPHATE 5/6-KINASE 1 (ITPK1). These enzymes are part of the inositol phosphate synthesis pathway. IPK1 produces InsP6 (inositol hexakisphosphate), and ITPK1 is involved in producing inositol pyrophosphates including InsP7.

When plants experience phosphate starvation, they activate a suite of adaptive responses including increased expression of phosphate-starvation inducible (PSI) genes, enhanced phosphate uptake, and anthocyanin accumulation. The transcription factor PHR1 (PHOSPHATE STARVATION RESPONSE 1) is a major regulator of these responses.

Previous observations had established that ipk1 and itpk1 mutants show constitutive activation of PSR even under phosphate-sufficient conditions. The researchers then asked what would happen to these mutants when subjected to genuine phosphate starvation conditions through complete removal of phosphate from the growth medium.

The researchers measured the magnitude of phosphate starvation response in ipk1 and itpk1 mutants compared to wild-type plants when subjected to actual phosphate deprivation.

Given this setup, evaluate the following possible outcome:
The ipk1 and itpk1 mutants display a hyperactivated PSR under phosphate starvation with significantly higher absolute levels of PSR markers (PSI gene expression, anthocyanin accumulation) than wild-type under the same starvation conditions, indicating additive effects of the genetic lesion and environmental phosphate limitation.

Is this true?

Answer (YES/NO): NO